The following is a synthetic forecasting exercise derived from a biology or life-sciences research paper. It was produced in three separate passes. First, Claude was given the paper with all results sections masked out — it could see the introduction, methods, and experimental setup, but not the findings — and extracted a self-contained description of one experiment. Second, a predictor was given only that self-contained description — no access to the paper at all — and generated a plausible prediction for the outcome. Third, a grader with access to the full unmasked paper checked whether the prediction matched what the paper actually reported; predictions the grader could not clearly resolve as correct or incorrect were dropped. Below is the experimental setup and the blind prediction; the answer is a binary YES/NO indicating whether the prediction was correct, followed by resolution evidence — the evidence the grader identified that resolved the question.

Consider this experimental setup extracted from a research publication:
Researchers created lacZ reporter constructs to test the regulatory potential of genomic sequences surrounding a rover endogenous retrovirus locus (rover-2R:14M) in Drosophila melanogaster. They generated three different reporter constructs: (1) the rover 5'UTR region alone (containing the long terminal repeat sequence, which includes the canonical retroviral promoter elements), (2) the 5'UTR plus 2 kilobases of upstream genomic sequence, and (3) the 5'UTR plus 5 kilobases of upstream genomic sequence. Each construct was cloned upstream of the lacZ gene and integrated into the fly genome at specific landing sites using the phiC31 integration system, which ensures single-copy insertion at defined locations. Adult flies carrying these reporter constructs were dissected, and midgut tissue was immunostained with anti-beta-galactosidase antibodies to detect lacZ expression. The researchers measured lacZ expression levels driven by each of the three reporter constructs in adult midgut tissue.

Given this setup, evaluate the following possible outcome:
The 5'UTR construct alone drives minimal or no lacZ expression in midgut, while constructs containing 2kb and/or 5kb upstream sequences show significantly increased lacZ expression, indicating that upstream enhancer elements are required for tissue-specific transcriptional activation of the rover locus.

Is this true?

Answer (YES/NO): YES